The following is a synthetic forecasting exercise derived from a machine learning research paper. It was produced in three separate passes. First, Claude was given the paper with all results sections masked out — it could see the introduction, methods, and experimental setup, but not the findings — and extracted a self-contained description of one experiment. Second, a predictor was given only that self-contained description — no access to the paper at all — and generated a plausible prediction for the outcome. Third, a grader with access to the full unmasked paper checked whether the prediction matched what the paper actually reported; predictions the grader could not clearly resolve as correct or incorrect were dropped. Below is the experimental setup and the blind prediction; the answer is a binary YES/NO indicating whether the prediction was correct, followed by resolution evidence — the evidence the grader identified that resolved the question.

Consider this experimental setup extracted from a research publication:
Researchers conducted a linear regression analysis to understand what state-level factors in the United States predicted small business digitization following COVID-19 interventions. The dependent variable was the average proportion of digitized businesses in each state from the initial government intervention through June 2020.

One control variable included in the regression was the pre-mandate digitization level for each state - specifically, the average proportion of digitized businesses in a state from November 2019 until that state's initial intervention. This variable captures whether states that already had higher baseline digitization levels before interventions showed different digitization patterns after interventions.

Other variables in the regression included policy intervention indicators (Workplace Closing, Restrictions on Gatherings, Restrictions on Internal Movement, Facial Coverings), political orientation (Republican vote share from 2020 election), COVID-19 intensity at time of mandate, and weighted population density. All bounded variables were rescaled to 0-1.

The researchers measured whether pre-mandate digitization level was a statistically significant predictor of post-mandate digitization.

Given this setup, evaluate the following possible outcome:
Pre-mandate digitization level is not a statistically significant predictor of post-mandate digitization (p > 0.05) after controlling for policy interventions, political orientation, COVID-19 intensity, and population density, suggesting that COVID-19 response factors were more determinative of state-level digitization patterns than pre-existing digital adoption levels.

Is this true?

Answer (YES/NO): NO